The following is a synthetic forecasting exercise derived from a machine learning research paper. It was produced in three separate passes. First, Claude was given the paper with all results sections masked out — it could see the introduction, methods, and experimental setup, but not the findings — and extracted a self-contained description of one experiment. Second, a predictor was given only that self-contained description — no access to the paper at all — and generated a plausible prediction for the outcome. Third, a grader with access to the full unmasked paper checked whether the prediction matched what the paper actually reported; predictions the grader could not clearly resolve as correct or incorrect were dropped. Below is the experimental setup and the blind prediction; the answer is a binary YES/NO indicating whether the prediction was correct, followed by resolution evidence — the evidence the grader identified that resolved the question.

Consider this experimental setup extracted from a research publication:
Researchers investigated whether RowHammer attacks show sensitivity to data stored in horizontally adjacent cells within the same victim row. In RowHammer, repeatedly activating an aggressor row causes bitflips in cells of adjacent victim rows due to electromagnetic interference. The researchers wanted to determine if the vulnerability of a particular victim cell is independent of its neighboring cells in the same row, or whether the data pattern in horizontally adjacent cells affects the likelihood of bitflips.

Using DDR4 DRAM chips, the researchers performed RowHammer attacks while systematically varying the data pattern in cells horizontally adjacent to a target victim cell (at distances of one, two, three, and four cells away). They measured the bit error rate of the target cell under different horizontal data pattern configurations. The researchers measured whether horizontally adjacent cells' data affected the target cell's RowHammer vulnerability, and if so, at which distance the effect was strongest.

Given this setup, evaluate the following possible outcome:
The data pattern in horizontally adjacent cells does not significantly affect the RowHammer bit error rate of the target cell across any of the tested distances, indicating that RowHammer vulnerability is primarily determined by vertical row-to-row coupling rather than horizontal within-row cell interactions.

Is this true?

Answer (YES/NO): NO